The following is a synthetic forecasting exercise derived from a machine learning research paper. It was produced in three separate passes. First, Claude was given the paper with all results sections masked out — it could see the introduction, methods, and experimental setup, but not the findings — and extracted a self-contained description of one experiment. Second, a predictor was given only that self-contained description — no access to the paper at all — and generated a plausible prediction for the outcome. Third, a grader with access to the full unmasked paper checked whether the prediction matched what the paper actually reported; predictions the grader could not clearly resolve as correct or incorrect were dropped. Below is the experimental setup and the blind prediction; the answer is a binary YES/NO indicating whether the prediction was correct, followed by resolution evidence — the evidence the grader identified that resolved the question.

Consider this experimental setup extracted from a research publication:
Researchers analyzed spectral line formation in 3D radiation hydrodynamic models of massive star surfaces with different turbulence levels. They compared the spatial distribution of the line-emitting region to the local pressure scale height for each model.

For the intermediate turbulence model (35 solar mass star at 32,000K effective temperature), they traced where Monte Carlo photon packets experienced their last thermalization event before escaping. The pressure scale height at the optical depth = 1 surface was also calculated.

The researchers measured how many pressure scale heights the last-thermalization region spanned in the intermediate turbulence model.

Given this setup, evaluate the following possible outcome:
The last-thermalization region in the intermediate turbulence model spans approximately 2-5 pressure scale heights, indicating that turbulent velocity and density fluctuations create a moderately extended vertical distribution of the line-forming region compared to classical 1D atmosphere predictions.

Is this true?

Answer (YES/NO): NO